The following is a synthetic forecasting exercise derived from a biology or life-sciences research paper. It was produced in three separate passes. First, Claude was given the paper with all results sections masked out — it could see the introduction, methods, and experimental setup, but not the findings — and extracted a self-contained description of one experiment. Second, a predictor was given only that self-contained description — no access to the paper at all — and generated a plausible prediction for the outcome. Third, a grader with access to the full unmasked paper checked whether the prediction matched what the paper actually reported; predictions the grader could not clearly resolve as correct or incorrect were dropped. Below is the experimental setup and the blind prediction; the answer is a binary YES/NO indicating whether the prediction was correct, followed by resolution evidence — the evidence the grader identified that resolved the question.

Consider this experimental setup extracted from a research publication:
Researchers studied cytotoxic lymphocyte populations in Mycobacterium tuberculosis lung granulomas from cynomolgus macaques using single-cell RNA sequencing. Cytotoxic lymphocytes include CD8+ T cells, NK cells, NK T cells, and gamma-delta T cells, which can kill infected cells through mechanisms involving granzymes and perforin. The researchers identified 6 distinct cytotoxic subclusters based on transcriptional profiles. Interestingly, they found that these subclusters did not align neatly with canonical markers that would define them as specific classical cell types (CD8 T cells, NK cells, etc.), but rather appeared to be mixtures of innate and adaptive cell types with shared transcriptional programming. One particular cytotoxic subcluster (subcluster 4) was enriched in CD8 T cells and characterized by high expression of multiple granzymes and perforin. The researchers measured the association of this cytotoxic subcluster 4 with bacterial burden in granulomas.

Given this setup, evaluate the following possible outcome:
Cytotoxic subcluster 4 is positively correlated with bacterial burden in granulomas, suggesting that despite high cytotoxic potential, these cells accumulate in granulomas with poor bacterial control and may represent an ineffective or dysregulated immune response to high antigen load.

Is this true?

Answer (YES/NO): NO